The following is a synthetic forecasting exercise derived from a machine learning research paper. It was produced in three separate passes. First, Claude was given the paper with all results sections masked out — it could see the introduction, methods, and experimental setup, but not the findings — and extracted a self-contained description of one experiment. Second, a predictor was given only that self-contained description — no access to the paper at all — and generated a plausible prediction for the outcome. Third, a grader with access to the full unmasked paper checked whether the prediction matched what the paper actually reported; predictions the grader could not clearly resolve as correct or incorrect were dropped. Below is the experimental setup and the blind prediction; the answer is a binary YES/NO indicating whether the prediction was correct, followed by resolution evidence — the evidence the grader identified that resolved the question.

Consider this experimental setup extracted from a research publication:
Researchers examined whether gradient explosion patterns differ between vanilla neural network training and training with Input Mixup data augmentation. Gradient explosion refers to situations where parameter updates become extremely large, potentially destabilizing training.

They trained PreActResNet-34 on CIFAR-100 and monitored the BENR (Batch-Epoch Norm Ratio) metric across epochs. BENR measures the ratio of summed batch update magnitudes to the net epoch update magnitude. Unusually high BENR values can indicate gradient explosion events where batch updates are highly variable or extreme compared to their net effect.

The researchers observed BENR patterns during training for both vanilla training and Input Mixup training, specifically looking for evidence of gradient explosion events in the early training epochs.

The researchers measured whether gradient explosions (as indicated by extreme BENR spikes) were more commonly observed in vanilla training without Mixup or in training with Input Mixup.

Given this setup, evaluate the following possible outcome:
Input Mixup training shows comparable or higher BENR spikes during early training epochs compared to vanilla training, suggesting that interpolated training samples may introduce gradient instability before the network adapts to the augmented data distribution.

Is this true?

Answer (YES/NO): NO